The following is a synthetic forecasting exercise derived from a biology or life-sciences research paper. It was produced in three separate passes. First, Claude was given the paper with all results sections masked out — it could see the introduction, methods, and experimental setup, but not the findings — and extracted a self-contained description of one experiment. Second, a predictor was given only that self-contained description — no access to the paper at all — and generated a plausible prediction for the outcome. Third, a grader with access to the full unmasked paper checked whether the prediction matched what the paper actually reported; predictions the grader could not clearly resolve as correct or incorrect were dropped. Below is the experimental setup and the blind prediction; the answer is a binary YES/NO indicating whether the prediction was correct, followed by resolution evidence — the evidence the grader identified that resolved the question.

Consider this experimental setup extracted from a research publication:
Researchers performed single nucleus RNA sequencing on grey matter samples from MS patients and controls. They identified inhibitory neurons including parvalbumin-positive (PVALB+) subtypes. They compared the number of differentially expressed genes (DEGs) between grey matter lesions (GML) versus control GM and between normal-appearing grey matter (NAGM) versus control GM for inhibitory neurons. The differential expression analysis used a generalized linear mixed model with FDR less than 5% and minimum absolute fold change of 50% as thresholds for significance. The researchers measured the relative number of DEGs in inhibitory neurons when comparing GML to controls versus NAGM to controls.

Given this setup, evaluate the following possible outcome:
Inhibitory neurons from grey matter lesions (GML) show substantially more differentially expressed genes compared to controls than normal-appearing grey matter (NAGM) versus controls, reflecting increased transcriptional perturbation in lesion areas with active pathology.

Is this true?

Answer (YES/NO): YES